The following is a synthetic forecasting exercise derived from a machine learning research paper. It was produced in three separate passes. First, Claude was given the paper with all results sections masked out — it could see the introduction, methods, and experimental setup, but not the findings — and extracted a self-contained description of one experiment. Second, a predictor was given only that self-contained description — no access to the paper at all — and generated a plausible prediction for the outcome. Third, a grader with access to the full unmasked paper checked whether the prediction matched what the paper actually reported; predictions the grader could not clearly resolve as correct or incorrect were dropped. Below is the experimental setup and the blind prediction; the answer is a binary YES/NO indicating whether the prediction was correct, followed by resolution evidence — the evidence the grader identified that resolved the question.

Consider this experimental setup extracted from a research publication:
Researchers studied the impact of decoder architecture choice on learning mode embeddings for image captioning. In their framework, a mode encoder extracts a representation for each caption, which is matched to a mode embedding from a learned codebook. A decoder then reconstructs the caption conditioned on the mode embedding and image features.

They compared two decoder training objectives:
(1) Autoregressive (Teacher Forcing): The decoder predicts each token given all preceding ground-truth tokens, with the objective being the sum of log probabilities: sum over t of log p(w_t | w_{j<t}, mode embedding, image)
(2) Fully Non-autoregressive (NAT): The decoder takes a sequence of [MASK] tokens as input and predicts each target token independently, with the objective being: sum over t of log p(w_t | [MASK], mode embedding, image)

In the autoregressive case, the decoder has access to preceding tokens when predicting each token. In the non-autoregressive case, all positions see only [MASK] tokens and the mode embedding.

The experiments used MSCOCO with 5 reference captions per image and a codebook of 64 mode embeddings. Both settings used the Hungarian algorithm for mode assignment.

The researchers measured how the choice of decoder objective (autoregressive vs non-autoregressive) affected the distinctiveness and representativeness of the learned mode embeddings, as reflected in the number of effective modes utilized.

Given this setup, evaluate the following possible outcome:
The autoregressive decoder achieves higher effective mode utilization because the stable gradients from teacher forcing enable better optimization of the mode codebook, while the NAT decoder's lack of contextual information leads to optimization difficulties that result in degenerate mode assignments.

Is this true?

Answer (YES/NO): NO